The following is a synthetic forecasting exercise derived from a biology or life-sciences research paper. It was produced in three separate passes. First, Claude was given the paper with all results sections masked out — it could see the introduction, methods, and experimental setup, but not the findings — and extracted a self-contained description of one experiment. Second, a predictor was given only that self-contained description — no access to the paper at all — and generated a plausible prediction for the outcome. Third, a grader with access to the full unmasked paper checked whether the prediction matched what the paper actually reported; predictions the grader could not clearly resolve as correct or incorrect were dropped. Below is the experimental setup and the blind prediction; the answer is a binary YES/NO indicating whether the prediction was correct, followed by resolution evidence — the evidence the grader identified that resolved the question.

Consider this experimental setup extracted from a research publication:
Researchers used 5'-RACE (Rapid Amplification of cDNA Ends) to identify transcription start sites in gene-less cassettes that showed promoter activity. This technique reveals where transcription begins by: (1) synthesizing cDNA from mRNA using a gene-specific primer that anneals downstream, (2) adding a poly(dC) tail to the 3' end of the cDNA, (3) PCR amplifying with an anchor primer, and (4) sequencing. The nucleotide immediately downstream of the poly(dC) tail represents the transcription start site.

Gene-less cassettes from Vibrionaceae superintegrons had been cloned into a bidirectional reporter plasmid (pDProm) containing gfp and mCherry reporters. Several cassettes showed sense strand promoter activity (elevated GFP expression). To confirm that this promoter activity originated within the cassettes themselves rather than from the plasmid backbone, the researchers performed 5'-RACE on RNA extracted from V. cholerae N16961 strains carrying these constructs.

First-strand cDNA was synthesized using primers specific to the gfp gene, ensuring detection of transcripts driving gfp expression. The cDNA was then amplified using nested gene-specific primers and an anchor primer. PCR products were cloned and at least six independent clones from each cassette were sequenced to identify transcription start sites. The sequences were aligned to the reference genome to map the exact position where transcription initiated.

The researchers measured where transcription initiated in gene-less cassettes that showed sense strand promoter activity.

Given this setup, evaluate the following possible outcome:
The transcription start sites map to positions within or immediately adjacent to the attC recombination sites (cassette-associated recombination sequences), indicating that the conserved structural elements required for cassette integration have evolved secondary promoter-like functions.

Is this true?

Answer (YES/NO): NO